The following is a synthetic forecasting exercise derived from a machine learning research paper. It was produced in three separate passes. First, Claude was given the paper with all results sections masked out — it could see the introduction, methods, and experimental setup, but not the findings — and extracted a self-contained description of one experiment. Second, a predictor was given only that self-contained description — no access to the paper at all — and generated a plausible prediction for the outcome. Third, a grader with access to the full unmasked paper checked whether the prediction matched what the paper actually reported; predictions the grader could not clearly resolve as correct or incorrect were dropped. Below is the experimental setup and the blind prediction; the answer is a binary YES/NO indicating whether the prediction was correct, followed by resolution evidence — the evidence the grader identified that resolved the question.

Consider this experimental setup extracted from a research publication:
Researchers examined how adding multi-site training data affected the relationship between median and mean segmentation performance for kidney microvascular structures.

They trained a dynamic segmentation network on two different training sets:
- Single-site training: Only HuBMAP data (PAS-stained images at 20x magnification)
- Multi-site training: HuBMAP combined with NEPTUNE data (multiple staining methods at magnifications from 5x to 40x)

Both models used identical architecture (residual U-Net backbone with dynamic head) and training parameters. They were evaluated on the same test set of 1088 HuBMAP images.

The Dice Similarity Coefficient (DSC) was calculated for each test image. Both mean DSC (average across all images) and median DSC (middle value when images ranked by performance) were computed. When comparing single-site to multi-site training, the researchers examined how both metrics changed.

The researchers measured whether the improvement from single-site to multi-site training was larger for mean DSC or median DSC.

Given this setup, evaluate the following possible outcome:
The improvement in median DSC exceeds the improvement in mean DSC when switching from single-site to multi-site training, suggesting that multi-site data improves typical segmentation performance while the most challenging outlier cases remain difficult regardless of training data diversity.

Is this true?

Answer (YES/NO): NO